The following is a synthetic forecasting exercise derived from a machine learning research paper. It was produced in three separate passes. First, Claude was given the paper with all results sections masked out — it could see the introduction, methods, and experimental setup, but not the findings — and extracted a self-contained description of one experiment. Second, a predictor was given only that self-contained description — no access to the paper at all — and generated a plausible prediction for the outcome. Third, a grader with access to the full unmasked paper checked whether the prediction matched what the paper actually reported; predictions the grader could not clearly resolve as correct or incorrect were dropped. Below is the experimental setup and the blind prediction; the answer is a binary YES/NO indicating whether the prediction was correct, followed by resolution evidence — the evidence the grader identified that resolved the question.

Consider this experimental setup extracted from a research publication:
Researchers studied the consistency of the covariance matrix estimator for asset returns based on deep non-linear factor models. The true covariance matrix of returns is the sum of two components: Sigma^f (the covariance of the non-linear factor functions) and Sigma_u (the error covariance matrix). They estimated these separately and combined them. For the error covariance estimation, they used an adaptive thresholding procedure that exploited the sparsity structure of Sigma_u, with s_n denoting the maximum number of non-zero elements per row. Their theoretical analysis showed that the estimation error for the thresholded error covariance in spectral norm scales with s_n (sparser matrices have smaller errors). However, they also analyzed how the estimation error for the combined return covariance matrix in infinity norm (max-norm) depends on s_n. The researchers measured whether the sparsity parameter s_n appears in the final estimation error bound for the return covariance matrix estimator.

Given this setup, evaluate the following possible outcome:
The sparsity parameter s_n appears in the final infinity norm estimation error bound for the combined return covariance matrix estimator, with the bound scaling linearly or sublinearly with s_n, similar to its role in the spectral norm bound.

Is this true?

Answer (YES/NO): NO